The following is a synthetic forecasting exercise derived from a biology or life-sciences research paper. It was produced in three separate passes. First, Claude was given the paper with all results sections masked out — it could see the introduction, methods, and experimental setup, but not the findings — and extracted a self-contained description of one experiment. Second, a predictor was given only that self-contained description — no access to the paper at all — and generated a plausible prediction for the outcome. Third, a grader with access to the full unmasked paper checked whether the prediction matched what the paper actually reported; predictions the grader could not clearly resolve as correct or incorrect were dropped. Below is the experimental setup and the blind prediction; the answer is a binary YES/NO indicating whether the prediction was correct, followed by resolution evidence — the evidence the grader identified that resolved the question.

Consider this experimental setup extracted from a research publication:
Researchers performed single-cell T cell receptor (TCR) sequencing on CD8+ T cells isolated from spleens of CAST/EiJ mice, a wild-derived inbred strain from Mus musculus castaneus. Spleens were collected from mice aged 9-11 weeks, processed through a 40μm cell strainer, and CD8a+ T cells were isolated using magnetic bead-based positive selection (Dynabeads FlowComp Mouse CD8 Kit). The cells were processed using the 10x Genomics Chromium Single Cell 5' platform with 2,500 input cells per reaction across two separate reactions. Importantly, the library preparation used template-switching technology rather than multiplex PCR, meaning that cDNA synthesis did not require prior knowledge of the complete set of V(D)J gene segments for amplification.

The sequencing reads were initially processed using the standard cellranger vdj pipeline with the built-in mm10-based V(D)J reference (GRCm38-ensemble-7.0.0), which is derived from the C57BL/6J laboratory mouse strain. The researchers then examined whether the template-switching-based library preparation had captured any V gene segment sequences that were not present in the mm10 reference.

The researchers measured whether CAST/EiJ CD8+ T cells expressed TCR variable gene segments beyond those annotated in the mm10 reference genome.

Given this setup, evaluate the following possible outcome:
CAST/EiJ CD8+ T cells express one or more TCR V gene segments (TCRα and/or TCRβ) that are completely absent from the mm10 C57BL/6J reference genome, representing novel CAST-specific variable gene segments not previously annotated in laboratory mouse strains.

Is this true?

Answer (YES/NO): NO